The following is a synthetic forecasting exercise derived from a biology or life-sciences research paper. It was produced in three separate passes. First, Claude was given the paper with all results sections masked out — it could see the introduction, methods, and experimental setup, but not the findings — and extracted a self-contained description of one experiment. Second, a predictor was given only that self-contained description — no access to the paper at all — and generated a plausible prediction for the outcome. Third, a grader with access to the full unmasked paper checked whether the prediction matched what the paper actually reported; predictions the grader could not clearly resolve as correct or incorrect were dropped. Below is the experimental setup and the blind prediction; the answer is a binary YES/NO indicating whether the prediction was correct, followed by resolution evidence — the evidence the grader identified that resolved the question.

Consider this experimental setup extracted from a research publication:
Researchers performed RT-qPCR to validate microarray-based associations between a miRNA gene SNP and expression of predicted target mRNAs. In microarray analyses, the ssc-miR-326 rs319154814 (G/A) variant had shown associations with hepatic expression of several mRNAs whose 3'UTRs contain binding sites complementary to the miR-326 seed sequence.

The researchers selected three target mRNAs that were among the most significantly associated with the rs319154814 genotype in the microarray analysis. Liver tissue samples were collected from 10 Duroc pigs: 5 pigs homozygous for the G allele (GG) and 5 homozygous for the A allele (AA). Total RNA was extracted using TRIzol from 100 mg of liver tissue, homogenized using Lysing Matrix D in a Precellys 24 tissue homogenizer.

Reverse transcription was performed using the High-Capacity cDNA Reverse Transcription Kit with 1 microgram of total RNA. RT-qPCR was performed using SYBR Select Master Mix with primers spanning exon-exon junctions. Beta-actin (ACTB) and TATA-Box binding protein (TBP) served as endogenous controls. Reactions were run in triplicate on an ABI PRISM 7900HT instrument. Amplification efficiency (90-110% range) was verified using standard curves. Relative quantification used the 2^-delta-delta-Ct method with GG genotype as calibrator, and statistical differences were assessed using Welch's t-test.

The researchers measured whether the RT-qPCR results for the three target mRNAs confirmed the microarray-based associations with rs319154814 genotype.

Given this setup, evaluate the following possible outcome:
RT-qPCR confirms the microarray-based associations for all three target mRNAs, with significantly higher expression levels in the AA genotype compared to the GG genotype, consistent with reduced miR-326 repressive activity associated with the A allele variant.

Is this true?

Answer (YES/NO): NO